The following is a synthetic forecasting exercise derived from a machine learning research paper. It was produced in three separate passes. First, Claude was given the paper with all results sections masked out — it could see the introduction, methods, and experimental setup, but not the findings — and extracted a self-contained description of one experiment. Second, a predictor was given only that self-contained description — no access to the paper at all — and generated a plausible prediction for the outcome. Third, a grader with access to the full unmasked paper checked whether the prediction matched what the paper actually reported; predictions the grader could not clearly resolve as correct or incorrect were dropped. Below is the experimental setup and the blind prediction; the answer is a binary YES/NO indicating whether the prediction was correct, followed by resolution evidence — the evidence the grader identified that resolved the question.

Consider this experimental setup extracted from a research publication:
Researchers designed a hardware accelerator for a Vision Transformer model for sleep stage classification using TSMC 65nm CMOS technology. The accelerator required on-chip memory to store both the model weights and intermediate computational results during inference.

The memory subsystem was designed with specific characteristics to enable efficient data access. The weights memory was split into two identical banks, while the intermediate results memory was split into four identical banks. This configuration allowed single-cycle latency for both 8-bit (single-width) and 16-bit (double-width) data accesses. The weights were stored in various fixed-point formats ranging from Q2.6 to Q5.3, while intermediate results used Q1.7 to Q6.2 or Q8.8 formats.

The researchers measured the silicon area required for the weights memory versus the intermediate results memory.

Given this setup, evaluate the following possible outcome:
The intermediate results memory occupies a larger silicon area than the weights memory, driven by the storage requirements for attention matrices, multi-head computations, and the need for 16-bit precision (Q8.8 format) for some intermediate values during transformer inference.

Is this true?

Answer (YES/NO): YES